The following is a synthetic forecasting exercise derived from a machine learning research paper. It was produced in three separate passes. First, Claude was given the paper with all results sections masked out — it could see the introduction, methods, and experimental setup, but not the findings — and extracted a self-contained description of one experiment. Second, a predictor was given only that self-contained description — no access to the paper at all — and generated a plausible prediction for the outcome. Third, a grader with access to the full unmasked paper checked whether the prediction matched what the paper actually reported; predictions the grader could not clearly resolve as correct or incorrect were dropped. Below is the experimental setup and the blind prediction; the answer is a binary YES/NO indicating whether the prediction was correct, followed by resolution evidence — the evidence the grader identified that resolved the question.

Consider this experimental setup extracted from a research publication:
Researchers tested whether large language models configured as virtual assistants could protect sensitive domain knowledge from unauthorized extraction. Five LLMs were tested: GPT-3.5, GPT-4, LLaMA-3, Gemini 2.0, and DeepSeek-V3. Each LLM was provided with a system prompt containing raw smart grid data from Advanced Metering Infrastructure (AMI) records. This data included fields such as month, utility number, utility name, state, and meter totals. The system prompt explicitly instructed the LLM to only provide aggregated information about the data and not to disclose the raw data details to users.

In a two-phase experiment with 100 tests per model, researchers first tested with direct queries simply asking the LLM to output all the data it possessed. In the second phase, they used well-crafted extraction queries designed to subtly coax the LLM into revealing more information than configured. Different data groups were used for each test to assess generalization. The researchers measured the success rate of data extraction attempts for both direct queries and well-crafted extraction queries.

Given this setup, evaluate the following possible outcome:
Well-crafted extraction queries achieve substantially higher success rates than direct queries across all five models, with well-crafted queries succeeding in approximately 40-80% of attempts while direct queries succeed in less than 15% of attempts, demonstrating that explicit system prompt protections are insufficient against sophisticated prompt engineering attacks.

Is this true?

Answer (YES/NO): NO